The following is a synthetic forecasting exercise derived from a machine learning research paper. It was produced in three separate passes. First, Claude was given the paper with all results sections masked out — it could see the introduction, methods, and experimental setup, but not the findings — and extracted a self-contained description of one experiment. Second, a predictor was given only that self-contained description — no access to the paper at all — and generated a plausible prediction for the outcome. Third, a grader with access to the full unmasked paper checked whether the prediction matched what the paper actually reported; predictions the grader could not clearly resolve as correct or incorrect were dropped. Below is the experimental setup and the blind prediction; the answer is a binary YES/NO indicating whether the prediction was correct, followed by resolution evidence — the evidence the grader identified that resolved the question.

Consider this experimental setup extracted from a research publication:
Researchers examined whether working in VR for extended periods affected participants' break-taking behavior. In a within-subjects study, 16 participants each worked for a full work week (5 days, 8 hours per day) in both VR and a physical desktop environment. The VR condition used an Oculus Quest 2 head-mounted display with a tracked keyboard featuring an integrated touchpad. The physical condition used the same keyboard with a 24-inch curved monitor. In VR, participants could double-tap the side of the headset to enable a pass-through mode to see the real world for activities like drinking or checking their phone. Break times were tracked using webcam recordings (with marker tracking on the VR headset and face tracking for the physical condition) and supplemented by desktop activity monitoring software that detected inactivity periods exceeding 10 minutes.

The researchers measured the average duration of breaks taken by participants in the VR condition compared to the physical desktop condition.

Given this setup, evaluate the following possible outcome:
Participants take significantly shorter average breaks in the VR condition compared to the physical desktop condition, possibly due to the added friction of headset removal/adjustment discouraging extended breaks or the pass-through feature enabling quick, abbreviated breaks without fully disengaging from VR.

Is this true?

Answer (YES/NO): NO